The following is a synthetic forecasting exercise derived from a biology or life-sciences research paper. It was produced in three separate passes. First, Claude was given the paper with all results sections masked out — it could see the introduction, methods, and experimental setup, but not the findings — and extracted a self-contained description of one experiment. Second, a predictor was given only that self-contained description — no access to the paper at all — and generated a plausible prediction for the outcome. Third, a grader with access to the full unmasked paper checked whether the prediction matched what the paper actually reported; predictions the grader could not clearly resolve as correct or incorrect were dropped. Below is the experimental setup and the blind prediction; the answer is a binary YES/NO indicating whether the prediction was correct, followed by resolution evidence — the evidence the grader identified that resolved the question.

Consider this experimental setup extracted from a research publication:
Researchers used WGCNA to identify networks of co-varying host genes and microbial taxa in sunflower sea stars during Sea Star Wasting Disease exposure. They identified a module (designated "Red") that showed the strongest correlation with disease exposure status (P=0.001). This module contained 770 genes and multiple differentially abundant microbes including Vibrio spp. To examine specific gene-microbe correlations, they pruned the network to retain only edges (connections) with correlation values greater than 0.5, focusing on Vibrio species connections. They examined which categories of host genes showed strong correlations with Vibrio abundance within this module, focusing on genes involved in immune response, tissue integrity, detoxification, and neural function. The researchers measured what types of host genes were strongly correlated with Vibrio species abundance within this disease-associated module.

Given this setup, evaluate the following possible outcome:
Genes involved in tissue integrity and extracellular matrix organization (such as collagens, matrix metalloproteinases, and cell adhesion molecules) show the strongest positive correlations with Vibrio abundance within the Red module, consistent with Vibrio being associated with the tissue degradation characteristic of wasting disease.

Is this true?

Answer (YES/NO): NO